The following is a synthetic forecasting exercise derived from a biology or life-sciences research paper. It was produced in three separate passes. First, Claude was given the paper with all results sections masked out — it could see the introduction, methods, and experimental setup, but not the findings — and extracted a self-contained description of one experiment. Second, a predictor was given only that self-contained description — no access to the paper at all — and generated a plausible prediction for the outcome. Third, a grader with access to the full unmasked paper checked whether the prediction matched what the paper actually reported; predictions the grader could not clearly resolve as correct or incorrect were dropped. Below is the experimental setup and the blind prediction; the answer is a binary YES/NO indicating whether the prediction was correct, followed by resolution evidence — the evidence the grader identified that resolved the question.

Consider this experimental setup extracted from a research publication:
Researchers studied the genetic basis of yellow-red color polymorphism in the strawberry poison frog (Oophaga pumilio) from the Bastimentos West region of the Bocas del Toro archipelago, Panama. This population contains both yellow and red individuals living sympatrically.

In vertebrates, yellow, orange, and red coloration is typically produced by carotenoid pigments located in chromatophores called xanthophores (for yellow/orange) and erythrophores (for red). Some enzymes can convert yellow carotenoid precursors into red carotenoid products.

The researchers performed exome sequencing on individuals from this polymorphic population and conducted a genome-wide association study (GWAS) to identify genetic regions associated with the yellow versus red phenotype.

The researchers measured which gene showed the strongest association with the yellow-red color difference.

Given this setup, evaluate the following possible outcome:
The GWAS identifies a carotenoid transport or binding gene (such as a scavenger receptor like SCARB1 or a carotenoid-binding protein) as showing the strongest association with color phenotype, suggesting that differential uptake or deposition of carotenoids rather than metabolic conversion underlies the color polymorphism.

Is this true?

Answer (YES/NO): NO